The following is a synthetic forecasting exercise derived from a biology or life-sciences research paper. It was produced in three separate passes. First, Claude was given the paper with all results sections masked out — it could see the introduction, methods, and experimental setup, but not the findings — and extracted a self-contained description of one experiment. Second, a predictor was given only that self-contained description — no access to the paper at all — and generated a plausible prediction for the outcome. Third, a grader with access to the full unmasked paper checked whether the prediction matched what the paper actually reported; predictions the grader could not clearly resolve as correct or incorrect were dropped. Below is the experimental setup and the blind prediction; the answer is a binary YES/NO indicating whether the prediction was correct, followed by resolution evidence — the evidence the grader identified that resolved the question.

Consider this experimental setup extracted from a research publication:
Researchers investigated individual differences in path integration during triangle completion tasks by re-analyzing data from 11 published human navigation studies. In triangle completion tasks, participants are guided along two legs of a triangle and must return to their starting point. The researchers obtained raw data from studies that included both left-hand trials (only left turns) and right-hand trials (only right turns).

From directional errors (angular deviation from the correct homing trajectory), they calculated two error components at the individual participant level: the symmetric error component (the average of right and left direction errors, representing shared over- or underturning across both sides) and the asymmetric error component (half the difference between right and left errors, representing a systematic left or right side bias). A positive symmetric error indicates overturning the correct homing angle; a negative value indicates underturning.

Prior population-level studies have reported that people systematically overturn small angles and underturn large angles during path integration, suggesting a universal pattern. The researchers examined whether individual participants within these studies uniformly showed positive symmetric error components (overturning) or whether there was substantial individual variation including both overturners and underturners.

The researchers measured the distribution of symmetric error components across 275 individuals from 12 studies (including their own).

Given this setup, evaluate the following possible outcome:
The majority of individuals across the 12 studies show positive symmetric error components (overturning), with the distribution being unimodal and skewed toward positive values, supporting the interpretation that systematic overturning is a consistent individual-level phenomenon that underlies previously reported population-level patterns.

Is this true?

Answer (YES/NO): NO